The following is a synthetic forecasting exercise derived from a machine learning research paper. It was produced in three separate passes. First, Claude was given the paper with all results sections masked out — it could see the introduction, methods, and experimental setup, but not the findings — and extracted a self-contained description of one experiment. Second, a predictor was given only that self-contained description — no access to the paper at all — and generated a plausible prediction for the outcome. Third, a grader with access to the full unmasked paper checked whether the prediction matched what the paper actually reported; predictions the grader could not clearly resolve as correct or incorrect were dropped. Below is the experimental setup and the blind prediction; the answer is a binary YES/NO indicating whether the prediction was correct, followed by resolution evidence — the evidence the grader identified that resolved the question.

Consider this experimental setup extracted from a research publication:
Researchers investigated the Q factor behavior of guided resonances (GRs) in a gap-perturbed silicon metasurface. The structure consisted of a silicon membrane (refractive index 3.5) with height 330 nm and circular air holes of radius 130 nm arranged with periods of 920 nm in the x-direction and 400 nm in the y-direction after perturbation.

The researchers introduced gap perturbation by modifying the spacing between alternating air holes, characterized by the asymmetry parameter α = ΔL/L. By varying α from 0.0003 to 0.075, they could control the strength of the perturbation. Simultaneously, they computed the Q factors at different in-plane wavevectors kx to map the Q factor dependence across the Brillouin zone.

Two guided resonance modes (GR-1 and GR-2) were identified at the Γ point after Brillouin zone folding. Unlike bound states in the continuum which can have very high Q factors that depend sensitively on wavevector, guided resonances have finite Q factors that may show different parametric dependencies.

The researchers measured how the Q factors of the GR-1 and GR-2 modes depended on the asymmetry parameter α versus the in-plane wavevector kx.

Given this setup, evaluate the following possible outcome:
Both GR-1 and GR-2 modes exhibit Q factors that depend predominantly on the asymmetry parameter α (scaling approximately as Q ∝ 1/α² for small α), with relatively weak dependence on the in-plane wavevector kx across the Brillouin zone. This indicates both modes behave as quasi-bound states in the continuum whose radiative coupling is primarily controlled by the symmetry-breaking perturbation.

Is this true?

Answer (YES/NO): NO